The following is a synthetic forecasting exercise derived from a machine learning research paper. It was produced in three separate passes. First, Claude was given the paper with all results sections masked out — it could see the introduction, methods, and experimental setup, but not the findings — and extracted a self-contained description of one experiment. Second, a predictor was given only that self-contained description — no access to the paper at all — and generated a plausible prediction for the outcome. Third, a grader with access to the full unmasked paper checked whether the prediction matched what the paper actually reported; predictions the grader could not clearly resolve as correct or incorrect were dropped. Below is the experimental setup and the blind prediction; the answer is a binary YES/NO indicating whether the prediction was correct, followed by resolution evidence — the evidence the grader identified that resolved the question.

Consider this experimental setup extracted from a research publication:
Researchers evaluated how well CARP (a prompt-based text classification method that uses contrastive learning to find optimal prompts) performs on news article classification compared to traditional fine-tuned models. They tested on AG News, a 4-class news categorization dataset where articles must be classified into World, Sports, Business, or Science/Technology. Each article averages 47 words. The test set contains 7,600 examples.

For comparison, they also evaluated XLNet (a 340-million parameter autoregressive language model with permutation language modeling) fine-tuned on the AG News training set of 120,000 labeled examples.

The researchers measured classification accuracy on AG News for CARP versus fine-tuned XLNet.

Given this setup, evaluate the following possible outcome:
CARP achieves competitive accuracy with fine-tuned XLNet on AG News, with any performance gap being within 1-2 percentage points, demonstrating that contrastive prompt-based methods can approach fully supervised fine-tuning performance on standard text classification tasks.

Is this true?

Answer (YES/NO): NO